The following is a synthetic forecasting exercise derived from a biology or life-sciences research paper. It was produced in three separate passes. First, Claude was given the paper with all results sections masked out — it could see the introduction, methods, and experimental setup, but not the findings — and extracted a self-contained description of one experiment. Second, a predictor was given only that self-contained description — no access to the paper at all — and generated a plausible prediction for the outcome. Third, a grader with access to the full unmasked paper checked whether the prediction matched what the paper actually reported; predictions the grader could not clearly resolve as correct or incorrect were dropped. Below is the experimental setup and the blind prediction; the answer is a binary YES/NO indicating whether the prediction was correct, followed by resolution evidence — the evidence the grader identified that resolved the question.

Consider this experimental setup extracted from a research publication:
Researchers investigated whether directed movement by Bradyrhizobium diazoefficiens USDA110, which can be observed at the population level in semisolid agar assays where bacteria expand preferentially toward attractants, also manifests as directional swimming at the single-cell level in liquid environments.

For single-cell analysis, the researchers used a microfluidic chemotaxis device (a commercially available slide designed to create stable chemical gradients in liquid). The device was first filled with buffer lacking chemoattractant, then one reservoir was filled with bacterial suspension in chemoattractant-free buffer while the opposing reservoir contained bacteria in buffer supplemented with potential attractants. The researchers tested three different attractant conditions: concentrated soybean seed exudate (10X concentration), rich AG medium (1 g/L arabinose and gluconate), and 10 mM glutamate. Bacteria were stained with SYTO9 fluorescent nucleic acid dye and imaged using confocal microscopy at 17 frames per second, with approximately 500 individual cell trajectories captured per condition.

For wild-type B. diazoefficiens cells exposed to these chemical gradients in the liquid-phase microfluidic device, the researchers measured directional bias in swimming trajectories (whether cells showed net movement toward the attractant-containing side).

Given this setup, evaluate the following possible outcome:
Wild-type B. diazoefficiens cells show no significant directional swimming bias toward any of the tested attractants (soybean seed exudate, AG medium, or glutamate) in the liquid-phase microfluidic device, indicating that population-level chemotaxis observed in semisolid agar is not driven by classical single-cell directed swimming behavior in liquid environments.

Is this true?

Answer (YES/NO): YES